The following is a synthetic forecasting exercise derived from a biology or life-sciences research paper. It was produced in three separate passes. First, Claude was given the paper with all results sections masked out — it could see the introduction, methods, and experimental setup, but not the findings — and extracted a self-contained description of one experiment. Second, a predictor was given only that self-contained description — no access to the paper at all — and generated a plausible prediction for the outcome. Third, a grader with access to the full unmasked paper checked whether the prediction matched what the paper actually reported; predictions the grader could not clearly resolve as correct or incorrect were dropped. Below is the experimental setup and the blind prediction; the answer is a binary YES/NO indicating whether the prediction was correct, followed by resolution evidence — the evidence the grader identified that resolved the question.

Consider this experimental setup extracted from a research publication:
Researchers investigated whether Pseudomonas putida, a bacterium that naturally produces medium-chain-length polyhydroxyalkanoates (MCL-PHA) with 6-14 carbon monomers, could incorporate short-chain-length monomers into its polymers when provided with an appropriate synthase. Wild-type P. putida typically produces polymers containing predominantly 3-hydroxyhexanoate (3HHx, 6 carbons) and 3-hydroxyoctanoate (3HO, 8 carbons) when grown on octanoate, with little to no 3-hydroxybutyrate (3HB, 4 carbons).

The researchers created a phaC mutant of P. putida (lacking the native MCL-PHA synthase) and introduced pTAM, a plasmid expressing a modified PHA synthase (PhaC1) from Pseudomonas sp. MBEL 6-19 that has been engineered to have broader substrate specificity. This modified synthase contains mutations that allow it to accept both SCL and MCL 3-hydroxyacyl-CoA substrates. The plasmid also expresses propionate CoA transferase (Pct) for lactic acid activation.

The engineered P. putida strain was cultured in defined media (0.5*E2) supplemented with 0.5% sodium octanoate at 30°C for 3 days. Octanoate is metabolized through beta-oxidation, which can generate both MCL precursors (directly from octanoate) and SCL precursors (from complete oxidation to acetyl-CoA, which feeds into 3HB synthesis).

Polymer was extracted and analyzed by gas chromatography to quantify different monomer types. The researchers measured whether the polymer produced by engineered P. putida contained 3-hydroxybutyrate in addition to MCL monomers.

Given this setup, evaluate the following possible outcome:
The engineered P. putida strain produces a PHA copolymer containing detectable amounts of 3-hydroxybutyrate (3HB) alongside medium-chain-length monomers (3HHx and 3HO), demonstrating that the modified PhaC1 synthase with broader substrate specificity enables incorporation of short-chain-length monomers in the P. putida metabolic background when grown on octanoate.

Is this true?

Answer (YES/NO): YES